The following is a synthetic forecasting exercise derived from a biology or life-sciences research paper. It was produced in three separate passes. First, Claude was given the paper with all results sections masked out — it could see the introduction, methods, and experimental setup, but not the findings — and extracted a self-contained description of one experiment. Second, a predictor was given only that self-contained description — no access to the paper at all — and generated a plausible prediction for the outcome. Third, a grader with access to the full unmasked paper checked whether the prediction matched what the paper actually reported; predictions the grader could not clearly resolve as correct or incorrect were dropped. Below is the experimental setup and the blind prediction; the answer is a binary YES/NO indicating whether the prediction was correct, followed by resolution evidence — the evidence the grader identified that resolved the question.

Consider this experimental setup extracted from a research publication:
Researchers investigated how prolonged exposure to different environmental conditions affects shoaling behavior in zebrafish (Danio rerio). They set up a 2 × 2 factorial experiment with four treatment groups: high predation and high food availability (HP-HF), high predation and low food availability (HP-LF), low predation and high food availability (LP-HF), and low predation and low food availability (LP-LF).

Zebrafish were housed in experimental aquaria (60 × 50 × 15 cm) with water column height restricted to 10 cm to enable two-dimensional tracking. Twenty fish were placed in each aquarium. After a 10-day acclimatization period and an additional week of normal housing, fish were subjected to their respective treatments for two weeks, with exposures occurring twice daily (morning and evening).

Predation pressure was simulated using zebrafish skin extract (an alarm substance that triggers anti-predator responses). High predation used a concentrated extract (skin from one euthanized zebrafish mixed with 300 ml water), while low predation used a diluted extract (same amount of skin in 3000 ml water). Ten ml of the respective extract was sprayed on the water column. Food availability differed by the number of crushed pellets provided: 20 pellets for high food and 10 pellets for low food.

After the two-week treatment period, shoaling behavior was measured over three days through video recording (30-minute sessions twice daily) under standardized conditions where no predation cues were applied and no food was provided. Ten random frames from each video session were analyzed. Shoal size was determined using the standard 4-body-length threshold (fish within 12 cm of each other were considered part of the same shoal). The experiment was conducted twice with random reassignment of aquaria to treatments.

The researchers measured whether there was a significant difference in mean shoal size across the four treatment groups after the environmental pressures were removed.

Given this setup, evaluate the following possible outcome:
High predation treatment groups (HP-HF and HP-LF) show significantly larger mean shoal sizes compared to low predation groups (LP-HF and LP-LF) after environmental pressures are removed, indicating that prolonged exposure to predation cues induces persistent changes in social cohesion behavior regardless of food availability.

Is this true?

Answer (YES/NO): YES